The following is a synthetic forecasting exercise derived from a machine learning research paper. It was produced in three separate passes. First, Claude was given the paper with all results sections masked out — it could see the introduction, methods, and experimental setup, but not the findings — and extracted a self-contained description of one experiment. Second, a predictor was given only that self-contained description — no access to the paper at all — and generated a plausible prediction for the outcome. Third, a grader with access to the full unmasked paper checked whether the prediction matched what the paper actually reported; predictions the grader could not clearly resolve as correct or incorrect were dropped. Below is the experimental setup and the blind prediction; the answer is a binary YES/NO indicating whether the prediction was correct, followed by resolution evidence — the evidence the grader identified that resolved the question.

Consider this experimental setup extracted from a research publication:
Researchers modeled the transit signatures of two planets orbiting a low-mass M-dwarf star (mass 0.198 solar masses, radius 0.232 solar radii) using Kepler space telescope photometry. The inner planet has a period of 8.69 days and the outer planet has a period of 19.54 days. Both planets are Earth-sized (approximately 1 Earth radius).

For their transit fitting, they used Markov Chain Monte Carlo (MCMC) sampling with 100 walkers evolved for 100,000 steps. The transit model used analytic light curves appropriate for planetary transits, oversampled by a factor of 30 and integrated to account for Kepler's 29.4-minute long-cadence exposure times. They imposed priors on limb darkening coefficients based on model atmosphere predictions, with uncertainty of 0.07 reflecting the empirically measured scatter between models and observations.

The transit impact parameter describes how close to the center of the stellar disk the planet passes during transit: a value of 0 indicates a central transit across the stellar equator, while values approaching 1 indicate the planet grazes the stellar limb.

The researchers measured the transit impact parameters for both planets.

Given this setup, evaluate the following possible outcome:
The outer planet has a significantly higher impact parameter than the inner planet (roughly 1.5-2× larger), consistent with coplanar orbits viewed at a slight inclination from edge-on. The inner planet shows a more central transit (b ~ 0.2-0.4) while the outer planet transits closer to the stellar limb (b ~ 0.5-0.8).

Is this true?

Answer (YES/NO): NO